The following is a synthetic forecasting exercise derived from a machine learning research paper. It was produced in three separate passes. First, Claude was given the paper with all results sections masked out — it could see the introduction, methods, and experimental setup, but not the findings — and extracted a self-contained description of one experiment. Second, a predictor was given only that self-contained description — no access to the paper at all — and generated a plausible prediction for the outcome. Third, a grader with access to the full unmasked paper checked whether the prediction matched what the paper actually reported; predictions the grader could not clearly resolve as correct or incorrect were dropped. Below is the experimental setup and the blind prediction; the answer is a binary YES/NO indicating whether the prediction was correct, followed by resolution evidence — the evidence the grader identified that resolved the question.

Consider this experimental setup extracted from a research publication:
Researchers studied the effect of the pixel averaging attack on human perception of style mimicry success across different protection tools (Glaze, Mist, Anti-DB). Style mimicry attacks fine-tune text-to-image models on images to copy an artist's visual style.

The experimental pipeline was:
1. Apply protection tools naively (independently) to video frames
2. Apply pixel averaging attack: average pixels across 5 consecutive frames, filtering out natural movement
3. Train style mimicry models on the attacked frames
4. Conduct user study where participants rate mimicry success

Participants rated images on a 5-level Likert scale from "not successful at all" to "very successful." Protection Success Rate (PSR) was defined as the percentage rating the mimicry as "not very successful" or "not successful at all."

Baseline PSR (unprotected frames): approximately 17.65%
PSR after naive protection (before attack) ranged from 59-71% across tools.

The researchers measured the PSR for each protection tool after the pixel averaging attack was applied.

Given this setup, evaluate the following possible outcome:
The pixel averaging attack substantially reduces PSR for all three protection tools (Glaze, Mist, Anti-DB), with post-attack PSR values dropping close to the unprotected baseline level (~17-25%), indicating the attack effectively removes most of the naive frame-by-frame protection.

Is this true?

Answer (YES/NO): YES